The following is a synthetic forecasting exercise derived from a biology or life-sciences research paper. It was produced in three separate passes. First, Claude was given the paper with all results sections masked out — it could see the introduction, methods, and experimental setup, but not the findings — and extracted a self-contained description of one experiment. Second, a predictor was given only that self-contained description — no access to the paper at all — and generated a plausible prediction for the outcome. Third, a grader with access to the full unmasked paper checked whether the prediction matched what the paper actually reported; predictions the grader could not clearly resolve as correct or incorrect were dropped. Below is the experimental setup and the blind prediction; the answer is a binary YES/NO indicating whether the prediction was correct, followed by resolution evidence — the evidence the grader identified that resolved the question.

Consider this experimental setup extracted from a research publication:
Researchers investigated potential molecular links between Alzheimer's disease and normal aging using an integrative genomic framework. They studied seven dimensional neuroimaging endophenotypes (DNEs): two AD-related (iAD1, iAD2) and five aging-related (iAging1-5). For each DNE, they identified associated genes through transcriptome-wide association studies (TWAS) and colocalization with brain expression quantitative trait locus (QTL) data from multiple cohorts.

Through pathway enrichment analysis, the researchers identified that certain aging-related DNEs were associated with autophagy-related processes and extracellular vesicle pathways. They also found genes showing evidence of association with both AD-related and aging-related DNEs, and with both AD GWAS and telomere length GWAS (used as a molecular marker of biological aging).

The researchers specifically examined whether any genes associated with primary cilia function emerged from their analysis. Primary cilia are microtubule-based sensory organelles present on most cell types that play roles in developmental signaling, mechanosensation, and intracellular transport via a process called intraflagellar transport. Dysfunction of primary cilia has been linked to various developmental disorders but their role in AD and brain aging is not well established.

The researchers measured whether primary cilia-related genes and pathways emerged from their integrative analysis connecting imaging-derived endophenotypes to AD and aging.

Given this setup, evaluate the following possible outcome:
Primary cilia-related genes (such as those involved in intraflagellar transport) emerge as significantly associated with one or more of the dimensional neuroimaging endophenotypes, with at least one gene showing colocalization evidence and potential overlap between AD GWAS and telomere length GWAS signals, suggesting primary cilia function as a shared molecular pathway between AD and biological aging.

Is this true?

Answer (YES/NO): YES